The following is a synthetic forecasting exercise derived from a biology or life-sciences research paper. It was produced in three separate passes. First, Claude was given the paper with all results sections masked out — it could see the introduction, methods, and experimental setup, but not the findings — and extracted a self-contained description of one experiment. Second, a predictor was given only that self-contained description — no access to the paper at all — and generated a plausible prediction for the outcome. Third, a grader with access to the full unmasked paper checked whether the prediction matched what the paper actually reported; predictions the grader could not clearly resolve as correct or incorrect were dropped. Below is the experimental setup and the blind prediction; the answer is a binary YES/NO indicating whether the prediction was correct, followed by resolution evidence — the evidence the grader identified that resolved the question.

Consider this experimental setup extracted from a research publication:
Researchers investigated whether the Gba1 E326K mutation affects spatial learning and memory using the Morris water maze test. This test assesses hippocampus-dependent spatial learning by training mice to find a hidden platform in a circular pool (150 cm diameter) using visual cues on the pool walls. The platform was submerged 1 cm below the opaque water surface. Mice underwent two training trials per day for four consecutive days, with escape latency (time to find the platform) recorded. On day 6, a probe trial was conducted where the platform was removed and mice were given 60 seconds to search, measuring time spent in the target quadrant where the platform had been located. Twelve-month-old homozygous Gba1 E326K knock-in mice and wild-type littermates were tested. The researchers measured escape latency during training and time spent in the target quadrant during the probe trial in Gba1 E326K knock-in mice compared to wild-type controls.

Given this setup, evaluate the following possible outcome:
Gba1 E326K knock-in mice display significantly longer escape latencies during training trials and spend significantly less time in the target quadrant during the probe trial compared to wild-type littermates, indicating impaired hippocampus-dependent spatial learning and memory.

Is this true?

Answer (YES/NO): NO